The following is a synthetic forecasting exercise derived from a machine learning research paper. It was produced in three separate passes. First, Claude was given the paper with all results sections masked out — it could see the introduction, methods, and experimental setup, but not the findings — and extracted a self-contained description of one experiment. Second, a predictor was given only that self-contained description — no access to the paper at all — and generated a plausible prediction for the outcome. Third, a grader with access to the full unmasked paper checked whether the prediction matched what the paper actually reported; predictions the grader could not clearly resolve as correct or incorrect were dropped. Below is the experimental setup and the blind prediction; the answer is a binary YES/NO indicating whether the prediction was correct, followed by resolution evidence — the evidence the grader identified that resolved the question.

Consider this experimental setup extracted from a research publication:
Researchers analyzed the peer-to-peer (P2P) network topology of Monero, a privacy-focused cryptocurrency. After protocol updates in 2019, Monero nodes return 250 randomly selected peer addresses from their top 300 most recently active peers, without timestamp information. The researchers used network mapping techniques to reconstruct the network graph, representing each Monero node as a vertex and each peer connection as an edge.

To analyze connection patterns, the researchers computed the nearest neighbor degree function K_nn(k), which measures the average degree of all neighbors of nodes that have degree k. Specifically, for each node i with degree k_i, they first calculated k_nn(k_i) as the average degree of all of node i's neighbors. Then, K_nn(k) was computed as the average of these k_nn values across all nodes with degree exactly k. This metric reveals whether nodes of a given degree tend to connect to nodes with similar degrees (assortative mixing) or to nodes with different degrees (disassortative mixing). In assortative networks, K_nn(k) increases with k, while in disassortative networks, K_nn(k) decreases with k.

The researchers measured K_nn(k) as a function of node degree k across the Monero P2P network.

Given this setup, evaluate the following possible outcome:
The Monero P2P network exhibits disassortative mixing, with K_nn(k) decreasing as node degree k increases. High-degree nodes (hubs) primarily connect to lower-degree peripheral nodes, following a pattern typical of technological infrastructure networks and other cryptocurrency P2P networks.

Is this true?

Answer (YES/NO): NO